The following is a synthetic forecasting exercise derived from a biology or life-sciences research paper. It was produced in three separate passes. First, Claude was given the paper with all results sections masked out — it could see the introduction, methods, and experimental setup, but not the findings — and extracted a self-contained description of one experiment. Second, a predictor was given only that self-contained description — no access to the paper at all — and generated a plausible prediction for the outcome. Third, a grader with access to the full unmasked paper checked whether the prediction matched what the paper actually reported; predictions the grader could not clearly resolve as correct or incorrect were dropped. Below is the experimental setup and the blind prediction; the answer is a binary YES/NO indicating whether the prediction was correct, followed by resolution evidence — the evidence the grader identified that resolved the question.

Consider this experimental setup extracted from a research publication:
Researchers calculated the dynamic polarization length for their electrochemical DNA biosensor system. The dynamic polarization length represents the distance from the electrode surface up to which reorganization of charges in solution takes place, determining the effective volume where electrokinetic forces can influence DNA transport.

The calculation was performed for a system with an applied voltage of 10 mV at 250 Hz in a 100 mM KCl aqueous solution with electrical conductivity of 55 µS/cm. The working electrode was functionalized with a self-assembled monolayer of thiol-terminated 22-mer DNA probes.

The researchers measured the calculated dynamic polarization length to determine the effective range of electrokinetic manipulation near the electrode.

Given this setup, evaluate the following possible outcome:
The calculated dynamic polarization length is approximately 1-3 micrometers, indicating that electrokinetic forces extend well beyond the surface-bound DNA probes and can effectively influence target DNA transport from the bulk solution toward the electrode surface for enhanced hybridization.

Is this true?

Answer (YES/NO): YES